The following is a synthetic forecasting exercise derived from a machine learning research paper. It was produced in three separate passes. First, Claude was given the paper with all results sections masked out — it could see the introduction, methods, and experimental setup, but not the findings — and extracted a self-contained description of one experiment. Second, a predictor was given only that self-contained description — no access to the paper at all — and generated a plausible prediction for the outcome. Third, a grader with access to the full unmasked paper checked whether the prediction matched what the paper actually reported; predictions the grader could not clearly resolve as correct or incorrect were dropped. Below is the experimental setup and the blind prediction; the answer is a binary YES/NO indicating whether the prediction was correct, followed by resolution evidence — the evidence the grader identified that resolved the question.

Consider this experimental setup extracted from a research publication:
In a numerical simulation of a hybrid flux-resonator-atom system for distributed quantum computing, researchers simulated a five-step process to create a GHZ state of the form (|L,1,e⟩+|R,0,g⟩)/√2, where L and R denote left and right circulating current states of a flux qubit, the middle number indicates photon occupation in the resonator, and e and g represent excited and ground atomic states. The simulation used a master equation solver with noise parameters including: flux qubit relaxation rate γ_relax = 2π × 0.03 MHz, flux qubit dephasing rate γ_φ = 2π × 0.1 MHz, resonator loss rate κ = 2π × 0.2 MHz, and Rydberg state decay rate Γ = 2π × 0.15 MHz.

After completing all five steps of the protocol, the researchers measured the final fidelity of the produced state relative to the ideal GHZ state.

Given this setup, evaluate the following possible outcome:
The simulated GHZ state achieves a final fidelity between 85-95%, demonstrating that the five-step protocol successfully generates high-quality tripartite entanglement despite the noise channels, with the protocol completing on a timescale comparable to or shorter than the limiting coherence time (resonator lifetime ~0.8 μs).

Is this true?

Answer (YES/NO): YES